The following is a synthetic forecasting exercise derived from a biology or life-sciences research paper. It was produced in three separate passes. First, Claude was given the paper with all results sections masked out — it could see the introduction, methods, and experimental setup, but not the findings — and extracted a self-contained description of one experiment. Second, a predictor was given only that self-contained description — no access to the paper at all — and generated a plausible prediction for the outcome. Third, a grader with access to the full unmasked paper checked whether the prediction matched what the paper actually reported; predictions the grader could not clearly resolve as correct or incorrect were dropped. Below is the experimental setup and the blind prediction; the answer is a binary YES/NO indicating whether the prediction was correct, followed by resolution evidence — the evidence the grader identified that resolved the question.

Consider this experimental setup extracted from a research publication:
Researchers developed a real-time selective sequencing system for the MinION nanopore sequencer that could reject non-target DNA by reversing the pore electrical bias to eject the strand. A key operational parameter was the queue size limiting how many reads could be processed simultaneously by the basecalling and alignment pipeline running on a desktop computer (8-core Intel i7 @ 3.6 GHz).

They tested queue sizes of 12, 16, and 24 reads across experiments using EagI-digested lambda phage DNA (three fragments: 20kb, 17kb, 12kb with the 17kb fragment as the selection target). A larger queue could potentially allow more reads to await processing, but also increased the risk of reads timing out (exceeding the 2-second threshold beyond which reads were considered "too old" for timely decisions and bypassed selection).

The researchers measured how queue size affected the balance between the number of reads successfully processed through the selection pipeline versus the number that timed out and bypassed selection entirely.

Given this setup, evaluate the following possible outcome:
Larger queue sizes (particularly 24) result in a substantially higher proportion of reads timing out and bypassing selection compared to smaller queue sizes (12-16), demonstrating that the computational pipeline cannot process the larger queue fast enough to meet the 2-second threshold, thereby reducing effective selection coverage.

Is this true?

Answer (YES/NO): NO